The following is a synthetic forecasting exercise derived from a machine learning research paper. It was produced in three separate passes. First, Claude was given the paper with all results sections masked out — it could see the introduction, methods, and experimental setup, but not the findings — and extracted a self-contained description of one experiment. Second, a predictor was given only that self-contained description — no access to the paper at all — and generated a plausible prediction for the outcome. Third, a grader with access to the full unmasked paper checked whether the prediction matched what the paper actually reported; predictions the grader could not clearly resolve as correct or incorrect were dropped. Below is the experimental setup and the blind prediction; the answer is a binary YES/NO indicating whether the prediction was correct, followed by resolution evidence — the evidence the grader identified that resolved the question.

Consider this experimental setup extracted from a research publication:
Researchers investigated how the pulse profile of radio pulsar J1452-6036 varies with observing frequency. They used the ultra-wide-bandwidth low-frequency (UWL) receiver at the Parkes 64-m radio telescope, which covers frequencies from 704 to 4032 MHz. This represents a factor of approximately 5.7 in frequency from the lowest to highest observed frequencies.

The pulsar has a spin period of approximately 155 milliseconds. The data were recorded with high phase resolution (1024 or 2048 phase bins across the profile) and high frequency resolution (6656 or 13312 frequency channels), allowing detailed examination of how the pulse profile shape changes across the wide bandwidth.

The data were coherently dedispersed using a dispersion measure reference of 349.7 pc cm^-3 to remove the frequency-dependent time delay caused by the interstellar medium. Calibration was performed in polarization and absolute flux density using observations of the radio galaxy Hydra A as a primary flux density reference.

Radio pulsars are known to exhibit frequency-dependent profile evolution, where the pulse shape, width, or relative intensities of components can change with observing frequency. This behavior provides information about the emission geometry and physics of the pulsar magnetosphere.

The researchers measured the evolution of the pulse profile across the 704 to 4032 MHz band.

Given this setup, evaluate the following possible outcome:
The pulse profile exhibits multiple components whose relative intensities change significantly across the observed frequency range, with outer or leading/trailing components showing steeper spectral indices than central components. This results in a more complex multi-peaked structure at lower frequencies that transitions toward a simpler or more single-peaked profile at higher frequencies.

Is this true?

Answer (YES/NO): NO